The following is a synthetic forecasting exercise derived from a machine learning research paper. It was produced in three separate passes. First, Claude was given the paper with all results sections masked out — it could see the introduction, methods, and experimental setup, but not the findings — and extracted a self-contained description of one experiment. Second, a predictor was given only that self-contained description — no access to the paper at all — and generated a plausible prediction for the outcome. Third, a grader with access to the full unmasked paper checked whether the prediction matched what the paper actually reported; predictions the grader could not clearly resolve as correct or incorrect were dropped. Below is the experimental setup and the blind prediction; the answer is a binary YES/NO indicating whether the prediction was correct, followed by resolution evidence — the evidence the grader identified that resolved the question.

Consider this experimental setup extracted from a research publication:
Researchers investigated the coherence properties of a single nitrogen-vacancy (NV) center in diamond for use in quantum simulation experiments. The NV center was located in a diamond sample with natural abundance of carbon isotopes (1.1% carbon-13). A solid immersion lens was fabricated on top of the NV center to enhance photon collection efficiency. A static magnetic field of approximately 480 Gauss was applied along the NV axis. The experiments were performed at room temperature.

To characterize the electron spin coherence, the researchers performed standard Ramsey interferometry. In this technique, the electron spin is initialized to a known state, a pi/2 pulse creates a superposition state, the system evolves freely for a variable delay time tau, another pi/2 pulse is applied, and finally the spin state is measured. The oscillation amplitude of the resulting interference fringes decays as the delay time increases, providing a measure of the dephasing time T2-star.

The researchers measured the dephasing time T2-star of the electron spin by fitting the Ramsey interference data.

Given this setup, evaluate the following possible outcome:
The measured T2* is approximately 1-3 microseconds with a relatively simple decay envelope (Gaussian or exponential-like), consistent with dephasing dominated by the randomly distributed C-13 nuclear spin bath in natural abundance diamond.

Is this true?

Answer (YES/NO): YES